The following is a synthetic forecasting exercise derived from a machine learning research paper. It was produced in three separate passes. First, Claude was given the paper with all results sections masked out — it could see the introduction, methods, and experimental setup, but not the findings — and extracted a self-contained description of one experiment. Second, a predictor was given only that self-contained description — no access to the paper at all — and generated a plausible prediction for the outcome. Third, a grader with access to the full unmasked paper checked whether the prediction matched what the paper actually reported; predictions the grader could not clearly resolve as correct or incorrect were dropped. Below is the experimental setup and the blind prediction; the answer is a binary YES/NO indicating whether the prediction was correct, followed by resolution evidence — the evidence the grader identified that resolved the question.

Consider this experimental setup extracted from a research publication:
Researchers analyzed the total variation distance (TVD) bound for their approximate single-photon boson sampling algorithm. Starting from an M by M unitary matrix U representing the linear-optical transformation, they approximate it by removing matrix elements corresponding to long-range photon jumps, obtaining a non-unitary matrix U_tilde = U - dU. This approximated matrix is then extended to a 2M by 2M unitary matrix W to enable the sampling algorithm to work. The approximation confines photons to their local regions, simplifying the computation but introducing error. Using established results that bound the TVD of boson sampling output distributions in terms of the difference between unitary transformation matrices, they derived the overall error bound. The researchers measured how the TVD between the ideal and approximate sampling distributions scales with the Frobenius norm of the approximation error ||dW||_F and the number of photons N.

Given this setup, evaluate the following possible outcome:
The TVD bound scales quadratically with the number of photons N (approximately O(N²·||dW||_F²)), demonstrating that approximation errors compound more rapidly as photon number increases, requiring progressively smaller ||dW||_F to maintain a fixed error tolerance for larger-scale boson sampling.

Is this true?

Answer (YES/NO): NO